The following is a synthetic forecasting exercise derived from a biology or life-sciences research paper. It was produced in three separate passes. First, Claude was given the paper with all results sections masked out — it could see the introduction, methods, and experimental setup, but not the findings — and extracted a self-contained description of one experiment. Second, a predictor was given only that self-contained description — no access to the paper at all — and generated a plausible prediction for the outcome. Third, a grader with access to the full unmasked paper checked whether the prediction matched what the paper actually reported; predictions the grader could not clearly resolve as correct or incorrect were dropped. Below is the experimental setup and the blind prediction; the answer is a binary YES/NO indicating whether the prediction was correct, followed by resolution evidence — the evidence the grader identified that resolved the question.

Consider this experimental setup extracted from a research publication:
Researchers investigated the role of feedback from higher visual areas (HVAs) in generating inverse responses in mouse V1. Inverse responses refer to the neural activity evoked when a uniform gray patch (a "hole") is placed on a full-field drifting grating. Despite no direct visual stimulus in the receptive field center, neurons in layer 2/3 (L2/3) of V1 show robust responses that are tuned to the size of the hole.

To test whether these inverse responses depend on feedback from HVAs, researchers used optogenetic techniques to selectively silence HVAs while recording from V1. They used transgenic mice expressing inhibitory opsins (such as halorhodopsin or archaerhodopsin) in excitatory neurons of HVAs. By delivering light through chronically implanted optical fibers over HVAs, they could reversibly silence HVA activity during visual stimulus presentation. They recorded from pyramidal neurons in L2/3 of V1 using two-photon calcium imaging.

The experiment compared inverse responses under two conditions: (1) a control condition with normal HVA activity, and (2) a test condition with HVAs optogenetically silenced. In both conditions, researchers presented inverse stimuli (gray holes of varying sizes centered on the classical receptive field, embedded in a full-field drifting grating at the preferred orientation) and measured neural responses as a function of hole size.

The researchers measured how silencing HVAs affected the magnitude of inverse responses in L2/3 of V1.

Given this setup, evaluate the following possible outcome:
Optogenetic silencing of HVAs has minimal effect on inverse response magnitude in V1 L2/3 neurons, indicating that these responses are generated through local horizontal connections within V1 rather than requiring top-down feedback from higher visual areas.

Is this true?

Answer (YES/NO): NO